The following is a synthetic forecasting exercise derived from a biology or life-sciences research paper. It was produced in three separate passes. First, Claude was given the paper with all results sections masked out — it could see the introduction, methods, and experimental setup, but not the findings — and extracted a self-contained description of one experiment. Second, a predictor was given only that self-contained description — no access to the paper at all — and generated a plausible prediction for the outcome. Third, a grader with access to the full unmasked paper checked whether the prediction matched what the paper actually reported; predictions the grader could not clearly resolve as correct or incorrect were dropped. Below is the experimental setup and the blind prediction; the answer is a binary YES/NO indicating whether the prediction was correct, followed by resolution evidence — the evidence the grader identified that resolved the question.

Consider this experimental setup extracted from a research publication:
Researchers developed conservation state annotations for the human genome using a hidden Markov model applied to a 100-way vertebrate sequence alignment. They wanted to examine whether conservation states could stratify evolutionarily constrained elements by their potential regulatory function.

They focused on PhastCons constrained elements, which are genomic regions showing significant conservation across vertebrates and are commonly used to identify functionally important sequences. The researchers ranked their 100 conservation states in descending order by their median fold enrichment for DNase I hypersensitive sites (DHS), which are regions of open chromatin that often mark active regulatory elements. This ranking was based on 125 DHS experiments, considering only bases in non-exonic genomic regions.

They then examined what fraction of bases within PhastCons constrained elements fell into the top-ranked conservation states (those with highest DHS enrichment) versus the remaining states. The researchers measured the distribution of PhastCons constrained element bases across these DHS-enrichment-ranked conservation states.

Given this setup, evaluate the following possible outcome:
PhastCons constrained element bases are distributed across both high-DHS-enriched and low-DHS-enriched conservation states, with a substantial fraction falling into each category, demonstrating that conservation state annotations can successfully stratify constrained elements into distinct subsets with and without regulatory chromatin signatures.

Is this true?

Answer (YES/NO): YES